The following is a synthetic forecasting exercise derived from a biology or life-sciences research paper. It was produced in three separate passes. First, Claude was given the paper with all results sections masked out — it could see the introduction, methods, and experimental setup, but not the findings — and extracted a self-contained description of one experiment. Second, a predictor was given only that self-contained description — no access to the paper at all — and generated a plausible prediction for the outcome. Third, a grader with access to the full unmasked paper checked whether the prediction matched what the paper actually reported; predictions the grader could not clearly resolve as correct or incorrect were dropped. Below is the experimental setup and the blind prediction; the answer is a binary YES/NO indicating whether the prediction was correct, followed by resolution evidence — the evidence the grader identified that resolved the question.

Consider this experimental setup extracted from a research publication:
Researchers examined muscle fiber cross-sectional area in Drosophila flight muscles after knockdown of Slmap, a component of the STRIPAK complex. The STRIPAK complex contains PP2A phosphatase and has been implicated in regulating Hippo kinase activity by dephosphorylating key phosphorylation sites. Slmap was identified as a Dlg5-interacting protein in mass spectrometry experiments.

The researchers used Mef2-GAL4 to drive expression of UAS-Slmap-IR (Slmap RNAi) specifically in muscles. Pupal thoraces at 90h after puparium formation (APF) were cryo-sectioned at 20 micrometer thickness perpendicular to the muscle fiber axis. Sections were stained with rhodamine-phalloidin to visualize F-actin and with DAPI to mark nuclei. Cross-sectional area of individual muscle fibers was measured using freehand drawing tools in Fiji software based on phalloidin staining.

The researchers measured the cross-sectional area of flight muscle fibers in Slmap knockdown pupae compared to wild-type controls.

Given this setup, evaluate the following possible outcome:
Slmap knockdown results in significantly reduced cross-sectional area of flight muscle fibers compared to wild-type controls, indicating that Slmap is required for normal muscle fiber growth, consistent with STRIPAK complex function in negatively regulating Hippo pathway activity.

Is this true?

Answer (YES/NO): YES